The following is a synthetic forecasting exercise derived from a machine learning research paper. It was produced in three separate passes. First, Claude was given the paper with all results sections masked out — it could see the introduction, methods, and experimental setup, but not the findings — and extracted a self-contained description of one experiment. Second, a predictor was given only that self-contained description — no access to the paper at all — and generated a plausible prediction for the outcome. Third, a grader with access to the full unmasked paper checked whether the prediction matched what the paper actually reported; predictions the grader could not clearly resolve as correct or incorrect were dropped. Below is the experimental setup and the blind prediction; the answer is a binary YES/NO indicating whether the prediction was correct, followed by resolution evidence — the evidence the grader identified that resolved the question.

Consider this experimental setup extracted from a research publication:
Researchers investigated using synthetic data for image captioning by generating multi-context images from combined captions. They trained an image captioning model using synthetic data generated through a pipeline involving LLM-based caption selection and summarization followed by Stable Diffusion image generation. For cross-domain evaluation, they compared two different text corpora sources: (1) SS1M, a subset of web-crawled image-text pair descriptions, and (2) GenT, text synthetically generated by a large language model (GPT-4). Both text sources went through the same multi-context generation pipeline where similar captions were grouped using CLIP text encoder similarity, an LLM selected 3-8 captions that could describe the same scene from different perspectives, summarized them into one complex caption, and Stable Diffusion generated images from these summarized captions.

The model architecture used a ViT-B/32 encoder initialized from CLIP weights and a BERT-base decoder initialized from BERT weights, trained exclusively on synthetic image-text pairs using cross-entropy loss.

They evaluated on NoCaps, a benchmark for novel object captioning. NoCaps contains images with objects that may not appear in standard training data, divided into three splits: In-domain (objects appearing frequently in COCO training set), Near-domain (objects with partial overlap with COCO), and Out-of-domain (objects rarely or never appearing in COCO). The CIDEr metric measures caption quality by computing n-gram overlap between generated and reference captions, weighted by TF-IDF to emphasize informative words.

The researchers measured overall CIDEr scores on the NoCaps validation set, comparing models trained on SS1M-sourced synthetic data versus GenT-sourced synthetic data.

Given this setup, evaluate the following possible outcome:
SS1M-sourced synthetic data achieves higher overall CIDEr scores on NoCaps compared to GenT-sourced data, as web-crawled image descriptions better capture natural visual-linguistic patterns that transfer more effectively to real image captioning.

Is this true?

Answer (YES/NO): NO